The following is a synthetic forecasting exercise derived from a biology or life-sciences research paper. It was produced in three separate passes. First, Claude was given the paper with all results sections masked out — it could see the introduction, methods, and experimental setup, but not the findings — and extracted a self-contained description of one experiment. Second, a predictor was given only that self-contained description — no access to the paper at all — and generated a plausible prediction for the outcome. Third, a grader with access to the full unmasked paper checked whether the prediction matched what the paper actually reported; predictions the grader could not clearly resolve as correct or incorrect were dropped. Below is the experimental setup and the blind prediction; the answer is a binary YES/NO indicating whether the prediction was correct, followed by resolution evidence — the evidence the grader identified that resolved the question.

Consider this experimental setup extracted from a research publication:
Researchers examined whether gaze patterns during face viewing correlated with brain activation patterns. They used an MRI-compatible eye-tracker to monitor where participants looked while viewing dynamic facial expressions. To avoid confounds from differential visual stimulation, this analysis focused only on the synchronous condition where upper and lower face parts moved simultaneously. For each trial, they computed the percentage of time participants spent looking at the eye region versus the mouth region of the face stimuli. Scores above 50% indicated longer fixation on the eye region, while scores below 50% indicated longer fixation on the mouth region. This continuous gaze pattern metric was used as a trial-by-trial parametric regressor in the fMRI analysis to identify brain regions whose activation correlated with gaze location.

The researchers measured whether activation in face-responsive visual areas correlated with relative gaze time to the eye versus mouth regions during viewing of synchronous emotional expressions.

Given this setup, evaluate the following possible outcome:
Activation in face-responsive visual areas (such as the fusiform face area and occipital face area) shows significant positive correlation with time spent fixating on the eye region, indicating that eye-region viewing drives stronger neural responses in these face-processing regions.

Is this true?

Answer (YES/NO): NO